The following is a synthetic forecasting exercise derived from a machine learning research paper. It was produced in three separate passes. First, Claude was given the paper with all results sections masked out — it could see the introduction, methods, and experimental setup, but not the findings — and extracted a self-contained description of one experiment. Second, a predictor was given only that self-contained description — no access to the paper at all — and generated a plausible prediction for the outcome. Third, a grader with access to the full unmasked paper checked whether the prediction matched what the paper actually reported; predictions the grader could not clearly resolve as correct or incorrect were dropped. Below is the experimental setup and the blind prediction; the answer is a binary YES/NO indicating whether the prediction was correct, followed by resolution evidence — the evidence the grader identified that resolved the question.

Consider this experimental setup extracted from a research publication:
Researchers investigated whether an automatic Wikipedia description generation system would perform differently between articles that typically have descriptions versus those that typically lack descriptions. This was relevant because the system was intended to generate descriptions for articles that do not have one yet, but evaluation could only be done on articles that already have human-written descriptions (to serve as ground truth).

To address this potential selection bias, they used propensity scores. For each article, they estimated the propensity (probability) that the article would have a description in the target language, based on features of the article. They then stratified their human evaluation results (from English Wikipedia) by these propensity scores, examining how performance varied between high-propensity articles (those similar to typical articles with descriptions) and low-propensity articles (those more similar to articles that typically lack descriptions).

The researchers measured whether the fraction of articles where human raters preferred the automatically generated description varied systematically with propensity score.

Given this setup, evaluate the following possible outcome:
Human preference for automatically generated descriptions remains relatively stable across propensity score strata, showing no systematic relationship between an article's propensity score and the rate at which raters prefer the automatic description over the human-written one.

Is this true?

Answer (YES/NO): YES